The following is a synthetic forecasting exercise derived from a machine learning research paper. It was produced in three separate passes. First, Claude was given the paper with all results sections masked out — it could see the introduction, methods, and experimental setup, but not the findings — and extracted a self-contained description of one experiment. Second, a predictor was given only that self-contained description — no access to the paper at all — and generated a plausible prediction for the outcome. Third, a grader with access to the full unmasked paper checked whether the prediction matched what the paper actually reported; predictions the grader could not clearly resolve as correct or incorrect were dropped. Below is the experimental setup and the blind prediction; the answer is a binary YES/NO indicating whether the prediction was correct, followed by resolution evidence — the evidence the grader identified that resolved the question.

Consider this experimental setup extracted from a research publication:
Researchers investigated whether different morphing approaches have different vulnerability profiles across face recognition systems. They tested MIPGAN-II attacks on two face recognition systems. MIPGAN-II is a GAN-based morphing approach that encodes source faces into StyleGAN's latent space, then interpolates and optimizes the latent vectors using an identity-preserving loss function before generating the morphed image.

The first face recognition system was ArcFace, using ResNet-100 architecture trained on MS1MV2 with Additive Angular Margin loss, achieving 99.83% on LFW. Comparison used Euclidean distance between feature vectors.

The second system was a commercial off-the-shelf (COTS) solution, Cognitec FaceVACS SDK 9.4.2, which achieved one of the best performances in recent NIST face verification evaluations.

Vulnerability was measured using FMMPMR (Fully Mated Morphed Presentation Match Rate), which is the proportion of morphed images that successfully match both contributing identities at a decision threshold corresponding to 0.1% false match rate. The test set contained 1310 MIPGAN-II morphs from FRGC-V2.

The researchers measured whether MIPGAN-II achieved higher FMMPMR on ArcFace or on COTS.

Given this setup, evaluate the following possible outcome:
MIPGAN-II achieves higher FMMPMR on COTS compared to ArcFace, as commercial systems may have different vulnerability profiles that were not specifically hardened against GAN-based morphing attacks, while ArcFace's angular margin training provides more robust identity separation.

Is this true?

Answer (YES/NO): NO